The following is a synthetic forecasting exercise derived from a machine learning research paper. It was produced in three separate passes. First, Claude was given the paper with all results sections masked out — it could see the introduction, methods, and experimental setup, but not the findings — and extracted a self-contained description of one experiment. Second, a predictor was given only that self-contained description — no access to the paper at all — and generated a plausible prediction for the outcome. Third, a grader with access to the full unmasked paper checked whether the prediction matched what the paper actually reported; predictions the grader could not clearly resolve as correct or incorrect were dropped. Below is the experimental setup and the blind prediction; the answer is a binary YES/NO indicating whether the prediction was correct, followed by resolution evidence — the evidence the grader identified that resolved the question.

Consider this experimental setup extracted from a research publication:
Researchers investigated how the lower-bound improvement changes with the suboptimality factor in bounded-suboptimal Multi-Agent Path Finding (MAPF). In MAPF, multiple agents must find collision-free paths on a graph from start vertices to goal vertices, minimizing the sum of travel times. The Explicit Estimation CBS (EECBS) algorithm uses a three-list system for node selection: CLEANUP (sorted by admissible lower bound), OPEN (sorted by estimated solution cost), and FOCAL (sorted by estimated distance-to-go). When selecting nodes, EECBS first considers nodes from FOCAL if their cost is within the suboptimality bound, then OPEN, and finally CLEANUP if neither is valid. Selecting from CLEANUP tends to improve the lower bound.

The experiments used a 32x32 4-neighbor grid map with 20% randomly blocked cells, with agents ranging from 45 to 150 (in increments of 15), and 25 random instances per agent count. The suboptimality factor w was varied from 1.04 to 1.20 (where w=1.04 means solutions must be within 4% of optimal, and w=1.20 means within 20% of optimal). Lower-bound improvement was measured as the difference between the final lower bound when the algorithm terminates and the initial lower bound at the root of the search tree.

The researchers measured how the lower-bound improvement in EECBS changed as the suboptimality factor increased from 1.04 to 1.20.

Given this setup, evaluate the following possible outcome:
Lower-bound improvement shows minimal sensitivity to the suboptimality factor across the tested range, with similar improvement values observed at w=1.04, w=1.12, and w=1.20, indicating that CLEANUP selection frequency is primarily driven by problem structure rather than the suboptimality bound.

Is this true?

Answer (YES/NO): NO